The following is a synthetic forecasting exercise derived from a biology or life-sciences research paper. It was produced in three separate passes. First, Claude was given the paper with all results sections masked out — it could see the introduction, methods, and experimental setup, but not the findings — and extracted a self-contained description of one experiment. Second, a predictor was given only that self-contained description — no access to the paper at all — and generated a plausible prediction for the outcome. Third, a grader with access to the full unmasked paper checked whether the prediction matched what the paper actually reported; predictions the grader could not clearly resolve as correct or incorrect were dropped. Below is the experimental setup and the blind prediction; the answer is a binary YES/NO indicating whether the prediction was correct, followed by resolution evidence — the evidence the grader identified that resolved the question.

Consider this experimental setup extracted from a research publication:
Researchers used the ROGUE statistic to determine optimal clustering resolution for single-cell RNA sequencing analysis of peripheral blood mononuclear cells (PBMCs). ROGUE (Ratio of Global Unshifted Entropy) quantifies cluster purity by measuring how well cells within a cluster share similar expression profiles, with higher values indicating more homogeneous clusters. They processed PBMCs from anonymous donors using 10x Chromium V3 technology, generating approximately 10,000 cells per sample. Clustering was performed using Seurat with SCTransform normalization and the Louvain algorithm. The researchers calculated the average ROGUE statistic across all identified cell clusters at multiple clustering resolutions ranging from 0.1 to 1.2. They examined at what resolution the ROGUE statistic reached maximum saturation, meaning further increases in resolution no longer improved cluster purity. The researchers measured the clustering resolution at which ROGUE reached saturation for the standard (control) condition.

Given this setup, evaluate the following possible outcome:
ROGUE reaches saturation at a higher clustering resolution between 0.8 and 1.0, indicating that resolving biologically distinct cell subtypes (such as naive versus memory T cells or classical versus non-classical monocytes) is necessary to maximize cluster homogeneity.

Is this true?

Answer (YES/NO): NO